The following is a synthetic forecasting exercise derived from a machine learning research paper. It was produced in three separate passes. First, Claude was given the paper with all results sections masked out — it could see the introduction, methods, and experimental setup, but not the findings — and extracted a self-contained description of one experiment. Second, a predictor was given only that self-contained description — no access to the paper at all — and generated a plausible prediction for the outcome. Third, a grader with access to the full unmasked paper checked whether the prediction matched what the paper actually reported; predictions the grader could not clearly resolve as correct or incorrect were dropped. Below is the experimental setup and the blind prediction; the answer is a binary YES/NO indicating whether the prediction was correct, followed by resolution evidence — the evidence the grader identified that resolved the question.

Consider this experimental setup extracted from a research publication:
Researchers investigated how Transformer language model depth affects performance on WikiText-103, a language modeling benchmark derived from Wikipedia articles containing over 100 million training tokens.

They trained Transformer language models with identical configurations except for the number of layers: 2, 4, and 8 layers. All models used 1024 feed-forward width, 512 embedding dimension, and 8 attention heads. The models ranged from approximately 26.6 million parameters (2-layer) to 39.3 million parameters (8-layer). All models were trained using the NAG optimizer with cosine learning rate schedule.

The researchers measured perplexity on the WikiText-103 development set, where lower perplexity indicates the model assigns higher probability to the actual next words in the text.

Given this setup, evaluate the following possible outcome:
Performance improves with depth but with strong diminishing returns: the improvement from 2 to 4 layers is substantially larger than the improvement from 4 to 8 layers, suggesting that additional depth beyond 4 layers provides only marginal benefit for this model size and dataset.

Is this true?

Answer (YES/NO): NO